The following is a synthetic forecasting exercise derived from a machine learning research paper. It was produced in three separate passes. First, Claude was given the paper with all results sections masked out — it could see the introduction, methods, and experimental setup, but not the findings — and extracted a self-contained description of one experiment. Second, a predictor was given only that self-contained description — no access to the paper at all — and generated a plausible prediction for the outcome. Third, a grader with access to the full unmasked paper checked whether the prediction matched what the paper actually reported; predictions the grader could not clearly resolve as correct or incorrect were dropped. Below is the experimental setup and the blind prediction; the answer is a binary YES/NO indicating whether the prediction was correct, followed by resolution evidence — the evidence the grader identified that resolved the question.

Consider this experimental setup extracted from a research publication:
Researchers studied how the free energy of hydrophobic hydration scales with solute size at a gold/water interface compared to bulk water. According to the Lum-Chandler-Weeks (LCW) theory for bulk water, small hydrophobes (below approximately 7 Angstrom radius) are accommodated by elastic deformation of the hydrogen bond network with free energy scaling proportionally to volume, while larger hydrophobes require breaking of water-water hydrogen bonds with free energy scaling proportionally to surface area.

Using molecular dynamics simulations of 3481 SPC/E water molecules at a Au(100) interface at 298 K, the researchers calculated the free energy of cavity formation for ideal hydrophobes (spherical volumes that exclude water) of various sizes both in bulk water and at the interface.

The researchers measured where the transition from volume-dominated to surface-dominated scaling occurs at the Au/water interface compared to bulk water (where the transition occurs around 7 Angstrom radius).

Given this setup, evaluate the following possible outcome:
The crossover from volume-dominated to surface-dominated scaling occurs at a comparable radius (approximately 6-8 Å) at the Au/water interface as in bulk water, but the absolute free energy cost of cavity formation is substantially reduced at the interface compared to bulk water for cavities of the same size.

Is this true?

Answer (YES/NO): NO